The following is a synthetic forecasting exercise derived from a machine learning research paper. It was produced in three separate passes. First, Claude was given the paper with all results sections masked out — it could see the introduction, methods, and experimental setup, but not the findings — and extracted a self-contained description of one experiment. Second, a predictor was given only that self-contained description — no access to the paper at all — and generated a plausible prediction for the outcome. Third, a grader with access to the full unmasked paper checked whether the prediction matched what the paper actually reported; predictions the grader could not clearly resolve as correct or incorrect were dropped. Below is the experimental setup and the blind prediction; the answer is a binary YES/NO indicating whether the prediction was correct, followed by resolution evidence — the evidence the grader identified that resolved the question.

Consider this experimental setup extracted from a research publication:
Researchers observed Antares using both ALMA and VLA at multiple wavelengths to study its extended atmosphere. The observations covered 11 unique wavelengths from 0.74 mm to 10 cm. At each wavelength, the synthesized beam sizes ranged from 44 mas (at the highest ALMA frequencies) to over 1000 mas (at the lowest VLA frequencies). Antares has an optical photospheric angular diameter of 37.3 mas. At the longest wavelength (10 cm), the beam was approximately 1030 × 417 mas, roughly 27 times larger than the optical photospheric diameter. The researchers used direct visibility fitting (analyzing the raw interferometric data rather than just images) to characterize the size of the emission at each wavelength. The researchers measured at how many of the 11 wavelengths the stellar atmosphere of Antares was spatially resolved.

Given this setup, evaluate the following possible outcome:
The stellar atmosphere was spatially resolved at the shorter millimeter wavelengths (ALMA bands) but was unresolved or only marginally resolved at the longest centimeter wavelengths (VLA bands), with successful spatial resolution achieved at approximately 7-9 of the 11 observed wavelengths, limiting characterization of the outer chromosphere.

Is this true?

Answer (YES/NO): NO